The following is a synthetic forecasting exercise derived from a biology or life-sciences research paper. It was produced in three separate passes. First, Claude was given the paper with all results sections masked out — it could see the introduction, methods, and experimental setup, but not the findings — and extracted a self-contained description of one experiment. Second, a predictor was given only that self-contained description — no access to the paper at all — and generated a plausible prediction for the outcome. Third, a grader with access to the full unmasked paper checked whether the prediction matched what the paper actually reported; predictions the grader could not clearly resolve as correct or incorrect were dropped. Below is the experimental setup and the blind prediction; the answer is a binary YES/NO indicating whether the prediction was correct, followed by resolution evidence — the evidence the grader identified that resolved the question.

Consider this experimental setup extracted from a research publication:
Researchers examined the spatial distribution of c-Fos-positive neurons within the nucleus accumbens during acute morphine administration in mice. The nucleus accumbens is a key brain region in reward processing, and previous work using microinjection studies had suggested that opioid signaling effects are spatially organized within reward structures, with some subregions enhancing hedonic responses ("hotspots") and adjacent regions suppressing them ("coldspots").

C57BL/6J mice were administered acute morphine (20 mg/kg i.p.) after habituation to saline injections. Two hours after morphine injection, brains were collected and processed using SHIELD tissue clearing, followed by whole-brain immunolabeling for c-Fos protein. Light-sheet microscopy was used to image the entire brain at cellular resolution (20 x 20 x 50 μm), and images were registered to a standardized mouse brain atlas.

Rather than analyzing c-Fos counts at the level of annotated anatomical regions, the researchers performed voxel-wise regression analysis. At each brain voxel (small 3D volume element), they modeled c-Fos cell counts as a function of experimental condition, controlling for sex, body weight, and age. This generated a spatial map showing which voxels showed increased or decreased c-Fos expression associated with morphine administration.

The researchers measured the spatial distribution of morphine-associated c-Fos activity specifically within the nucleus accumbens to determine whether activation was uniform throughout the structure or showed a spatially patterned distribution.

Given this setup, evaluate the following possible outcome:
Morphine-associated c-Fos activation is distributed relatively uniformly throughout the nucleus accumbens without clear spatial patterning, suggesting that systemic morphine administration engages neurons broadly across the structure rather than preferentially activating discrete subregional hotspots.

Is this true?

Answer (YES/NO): NO